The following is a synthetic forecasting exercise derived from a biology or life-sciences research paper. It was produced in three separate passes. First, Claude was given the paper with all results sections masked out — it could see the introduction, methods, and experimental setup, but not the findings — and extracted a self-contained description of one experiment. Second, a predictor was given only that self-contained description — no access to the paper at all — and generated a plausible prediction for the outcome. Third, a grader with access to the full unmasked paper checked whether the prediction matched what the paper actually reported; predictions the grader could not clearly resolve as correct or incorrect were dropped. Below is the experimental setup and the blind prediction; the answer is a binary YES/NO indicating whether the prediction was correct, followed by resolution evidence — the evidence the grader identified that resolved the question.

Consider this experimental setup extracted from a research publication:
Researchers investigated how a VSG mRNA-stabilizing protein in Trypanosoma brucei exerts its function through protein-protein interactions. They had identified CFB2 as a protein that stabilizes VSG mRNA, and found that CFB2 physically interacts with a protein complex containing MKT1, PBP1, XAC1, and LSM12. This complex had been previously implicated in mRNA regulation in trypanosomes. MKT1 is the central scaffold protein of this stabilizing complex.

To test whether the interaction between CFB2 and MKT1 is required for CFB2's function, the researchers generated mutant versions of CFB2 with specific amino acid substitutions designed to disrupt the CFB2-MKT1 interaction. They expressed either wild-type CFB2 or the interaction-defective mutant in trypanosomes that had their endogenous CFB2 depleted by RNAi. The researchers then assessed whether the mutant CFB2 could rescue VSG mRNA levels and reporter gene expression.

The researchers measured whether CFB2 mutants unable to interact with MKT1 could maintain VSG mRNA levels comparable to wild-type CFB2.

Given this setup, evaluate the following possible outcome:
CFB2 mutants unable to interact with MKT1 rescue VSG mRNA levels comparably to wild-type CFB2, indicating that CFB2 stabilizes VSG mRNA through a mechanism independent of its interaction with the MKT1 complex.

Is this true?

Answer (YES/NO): NO